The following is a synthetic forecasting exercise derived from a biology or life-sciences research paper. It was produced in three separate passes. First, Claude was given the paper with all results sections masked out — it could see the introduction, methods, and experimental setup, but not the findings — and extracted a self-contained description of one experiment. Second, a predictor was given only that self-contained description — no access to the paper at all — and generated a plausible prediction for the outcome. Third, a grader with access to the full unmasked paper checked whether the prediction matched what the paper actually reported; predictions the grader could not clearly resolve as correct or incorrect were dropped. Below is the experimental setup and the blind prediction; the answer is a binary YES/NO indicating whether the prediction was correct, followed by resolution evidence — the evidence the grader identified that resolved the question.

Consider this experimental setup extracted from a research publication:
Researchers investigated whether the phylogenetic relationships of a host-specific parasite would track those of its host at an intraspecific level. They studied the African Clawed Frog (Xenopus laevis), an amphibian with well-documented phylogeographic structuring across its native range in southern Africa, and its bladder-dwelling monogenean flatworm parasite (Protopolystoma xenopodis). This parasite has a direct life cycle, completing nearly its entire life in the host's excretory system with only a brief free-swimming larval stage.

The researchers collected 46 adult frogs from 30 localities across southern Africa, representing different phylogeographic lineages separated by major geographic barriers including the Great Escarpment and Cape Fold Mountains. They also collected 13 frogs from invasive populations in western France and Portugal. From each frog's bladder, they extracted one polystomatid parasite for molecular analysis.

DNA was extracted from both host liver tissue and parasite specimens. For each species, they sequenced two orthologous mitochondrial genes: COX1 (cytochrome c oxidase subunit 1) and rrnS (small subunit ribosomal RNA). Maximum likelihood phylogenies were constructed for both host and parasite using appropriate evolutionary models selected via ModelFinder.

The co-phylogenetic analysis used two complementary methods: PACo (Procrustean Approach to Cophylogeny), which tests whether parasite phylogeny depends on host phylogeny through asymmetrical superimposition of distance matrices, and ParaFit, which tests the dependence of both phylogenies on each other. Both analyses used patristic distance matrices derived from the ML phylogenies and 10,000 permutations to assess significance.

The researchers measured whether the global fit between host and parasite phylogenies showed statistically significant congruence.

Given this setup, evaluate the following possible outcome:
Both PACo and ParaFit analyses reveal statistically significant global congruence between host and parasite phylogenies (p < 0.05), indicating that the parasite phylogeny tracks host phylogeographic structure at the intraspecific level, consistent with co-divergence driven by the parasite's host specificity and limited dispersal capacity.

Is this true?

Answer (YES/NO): YES